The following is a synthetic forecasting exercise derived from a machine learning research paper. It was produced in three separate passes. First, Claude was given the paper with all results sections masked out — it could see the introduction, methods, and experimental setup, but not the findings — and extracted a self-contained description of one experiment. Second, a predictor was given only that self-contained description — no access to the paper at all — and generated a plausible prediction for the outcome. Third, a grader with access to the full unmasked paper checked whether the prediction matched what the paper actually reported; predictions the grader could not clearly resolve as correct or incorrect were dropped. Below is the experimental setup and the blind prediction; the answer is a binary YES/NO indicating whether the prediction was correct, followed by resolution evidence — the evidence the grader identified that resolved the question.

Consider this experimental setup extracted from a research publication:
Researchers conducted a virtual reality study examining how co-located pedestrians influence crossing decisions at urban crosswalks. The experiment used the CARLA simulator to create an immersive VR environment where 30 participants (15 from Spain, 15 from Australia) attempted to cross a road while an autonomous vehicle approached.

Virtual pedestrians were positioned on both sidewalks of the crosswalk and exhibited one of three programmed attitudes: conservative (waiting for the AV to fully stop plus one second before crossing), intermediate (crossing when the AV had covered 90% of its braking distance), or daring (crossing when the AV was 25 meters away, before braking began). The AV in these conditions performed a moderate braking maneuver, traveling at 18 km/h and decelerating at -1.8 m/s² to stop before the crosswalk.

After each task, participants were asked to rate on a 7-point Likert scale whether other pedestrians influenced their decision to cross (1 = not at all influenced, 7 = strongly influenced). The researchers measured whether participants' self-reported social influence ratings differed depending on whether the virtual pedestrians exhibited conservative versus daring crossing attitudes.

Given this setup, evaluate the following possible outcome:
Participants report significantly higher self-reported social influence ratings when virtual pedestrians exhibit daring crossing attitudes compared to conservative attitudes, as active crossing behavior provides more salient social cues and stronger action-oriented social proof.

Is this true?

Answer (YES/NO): NO